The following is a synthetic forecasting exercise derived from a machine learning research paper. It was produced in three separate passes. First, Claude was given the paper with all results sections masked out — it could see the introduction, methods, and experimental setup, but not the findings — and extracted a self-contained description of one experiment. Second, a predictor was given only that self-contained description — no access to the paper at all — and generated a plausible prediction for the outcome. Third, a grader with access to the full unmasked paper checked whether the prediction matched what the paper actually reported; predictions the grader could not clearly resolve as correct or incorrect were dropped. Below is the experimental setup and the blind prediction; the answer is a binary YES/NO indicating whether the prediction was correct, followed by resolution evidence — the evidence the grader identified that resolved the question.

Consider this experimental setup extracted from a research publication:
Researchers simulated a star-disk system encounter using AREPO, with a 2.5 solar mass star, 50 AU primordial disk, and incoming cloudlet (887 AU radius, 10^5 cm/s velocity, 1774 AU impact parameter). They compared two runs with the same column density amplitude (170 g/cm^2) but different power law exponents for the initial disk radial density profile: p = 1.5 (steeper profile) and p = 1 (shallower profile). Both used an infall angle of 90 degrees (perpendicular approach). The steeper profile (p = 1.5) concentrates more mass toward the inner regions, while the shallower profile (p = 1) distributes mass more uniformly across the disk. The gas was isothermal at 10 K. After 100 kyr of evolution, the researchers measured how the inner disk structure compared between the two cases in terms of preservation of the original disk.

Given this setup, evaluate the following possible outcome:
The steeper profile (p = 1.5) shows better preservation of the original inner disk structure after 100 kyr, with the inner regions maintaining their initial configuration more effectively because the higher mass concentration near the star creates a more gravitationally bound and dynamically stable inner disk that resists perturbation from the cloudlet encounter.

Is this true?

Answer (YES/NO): NO